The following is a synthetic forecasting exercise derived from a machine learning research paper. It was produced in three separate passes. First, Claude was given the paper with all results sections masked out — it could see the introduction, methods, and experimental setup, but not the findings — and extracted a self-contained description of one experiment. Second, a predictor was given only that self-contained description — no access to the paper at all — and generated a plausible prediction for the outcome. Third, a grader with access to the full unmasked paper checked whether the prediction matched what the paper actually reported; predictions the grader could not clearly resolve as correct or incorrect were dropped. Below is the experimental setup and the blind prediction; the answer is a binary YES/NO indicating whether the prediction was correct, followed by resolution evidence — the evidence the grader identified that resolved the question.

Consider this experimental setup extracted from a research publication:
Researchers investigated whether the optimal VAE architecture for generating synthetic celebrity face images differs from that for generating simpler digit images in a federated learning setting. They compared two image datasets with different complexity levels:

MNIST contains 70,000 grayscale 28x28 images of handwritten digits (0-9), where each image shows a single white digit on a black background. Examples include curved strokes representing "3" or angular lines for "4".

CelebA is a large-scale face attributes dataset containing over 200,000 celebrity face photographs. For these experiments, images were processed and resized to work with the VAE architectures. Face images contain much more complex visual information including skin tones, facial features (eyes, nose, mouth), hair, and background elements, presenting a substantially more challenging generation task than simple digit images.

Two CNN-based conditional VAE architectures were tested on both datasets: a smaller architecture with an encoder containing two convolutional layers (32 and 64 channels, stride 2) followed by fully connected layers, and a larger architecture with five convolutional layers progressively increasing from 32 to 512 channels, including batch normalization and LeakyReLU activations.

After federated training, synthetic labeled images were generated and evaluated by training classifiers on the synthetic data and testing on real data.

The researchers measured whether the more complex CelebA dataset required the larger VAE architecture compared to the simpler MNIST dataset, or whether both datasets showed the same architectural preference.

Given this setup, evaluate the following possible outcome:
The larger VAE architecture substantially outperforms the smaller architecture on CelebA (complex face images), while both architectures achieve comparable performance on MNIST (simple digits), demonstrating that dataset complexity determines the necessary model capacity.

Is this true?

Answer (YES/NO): NO